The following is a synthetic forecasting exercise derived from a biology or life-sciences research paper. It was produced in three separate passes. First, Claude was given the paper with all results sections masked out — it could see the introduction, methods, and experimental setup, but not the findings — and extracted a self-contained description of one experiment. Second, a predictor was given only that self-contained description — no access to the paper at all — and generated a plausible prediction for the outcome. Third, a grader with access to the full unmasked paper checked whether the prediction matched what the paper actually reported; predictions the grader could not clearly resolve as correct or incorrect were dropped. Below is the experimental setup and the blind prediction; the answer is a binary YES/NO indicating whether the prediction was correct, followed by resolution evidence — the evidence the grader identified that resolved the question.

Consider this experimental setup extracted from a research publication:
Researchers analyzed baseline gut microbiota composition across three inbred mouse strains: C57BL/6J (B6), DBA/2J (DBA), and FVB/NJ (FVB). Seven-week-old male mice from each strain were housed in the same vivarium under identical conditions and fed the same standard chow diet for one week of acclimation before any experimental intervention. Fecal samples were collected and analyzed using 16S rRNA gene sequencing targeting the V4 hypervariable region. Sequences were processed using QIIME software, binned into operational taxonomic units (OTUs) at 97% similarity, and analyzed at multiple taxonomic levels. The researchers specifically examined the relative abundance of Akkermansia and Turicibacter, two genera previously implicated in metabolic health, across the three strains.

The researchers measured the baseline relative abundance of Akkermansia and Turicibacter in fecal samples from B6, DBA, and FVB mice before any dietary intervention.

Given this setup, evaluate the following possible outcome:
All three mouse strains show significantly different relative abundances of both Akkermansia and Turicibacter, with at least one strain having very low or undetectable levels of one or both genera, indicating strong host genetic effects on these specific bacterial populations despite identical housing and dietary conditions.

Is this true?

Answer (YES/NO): NO